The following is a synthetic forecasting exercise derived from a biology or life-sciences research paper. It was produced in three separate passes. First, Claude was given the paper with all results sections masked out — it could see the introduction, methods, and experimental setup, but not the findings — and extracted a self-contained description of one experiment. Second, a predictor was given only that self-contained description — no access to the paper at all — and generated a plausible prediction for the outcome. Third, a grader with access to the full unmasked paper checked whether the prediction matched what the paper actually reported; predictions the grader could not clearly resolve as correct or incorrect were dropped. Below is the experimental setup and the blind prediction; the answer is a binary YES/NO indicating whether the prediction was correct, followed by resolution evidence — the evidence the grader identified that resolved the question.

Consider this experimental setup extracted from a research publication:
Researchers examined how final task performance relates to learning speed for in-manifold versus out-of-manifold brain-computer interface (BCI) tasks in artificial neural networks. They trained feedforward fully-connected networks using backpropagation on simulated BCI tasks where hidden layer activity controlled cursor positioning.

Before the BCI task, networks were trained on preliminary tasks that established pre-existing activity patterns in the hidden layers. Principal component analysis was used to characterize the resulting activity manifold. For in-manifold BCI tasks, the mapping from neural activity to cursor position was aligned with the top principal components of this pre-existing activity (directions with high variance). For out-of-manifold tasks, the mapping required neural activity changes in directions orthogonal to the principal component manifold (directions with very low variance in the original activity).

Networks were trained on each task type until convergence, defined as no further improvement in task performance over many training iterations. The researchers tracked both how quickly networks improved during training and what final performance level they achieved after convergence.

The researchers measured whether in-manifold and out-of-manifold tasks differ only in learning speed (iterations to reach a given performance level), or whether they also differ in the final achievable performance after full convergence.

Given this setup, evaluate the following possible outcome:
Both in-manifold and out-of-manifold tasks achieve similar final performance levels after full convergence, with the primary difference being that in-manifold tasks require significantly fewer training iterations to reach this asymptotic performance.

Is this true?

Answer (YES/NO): YES